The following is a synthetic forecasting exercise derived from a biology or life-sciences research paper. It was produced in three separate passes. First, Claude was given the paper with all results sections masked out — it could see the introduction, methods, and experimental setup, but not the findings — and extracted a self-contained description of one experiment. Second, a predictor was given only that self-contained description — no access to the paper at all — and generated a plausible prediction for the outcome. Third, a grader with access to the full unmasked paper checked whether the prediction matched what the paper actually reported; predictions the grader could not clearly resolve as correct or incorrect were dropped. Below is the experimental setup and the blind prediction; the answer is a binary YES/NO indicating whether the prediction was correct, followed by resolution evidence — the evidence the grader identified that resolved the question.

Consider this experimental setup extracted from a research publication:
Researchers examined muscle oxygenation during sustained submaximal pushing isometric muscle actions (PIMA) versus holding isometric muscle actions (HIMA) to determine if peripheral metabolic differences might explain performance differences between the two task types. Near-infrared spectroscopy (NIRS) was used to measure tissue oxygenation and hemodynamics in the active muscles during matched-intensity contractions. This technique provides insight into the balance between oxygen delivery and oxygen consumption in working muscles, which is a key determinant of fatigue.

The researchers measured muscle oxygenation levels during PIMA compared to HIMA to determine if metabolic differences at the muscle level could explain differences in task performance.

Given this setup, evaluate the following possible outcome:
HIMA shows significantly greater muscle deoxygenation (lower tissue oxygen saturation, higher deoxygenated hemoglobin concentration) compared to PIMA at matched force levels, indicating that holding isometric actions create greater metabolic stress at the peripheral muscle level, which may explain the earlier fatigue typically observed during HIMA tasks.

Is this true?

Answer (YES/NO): NO